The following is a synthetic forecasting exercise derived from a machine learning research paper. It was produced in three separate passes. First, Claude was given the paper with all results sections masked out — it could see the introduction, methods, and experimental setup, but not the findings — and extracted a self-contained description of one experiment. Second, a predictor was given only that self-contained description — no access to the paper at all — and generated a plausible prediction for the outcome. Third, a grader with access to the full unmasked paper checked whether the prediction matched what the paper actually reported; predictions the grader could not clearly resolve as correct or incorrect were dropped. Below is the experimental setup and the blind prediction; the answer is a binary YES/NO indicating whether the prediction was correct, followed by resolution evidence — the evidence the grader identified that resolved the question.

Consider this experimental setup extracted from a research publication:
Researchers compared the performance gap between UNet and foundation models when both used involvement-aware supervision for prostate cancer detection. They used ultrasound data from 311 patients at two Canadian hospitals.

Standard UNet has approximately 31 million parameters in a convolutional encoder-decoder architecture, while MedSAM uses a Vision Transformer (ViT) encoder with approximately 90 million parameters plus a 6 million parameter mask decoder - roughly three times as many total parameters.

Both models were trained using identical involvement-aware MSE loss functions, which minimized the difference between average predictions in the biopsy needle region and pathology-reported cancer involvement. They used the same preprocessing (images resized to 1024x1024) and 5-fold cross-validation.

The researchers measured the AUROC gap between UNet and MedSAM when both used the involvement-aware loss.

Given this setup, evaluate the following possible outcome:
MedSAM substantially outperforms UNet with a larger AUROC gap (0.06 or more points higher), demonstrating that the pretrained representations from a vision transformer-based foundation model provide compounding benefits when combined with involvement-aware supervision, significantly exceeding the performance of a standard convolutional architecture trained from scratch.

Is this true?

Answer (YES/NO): YES